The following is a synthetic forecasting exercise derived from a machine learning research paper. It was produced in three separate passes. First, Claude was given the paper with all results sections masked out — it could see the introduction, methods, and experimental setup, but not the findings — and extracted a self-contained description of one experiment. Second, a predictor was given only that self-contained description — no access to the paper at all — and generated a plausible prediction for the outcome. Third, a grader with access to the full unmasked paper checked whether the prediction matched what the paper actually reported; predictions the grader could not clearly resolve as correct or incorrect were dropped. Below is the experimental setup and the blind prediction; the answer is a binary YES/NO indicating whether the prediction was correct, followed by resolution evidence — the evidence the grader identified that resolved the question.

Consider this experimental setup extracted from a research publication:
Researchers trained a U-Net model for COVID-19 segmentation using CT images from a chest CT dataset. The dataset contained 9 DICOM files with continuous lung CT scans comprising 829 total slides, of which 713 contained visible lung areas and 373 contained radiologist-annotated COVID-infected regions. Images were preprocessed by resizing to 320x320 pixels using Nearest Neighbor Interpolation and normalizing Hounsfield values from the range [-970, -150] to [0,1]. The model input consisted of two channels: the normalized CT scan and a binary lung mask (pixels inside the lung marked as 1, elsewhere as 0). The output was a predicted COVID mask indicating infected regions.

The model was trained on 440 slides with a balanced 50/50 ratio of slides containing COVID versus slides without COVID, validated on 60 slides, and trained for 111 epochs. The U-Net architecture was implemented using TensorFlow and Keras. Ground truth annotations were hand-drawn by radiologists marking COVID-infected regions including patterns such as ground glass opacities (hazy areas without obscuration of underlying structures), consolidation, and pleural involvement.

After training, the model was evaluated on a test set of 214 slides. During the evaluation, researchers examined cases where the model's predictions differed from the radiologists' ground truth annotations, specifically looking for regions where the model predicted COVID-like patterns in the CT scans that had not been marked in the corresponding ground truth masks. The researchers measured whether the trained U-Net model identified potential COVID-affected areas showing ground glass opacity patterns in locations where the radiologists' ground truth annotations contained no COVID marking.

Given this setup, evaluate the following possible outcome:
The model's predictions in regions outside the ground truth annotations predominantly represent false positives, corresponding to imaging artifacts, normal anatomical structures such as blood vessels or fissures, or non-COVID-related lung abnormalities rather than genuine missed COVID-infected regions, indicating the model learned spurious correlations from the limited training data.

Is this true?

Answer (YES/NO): NO